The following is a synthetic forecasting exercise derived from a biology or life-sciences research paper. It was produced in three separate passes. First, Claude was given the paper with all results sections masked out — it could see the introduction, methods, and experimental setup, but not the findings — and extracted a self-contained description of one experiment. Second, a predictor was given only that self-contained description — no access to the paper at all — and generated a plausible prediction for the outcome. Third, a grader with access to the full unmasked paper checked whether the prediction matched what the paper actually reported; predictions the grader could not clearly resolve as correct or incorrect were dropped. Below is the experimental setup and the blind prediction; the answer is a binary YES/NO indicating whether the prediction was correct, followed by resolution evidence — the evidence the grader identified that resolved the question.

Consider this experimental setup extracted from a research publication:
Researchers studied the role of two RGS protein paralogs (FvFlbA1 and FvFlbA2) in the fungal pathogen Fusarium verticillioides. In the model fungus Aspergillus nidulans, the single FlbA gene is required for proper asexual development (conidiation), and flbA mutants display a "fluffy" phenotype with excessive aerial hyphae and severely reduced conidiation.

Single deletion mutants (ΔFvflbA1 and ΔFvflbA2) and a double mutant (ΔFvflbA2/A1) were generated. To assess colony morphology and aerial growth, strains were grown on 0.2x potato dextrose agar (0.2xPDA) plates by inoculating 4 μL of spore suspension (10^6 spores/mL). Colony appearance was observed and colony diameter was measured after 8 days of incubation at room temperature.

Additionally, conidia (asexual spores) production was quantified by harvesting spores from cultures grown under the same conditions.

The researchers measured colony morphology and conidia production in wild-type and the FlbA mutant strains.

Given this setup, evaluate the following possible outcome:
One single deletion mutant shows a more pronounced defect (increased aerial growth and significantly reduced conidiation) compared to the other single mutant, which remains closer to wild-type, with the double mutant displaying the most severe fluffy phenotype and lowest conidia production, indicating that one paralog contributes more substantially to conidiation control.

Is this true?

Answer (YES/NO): NO